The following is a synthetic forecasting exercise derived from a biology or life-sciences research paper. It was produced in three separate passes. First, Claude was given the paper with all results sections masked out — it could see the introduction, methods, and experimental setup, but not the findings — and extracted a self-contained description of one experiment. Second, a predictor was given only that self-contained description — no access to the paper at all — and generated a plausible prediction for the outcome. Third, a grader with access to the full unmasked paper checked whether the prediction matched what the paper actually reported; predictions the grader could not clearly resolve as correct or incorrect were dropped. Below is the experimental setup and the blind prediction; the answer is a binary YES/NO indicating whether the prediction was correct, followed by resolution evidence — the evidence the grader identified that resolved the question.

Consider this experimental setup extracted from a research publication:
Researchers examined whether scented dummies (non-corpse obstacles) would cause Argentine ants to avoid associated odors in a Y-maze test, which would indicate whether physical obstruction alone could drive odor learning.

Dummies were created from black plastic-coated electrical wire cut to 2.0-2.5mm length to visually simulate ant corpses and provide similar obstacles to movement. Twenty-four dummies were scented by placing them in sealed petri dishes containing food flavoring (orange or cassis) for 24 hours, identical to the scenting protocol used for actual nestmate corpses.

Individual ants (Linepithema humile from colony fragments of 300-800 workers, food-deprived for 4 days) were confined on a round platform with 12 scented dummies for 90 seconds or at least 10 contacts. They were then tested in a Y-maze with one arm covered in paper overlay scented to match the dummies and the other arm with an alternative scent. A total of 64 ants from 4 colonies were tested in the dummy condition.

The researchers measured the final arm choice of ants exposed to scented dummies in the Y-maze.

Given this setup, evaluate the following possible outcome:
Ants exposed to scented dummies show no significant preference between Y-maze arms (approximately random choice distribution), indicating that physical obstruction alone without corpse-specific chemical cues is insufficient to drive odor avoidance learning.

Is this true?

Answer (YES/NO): YES